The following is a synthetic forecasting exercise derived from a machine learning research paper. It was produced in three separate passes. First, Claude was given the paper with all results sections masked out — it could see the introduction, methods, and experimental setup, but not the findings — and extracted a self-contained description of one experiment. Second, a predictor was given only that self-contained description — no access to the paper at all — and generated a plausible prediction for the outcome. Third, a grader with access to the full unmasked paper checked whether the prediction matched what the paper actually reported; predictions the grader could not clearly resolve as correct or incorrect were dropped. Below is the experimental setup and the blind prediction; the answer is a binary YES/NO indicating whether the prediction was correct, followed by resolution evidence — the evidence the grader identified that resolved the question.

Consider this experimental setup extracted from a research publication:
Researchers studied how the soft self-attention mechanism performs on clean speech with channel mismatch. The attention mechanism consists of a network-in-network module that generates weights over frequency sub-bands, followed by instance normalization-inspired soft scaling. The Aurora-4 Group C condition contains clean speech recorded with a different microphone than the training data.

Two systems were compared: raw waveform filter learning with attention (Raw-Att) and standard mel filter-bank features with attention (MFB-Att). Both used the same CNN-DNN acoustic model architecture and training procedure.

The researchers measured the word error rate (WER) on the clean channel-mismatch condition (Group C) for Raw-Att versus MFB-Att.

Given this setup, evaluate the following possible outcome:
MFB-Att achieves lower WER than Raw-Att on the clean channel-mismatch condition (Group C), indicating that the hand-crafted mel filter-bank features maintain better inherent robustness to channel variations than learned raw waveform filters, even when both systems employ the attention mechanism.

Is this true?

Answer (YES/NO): YES